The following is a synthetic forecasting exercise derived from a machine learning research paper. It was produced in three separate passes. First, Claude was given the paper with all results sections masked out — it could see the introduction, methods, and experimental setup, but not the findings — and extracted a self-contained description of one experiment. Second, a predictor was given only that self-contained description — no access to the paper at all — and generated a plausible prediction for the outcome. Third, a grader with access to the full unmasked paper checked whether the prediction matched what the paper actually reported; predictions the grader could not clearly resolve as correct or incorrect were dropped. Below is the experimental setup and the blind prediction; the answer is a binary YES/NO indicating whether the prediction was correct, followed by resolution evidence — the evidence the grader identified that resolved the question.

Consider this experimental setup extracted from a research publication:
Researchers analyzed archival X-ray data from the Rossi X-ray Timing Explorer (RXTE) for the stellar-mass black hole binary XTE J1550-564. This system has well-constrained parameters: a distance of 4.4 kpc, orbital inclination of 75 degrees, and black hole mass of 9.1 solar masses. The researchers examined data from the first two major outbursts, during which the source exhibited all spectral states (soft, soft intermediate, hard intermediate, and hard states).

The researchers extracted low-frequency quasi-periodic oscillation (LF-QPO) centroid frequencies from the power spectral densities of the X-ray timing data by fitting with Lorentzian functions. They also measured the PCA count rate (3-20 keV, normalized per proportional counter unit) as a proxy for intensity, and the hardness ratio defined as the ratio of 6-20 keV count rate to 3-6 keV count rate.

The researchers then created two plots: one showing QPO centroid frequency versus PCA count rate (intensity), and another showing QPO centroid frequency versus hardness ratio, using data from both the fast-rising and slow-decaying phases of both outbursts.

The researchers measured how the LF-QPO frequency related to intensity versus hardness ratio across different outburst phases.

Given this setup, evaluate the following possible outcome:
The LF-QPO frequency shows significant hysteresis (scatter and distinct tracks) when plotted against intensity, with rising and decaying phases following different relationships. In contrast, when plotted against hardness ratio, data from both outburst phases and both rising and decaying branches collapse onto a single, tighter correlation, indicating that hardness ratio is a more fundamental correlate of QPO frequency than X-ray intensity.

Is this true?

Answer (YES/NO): YES